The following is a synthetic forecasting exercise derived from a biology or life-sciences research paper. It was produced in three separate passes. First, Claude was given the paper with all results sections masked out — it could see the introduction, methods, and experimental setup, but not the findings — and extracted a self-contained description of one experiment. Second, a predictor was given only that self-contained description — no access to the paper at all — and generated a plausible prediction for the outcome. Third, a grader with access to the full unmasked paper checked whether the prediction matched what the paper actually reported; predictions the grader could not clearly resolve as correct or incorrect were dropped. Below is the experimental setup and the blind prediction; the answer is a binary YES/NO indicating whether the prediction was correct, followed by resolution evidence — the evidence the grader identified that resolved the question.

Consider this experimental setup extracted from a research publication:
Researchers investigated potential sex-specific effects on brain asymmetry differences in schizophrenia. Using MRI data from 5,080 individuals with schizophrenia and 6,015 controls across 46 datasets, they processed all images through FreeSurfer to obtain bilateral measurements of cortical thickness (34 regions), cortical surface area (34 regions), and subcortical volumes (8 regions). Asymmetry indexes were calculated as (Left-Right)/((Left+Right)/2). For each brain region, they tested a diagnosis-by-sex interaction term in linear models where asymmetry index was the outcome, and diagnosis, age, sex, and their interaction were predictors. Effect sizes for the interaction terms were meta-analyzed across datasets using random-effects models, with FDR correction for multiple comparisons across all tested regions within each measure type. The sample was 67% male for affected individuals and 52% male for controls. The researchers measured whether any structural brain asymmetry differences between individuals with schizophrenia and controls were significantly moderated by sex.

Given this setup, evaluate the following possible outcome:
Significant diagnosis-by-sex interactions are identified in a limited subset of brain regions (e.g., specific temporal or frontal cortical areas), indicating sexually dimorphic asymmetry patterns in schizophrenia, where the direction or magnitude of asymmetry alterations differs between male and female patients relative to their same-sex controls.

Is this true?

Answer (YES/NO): NO